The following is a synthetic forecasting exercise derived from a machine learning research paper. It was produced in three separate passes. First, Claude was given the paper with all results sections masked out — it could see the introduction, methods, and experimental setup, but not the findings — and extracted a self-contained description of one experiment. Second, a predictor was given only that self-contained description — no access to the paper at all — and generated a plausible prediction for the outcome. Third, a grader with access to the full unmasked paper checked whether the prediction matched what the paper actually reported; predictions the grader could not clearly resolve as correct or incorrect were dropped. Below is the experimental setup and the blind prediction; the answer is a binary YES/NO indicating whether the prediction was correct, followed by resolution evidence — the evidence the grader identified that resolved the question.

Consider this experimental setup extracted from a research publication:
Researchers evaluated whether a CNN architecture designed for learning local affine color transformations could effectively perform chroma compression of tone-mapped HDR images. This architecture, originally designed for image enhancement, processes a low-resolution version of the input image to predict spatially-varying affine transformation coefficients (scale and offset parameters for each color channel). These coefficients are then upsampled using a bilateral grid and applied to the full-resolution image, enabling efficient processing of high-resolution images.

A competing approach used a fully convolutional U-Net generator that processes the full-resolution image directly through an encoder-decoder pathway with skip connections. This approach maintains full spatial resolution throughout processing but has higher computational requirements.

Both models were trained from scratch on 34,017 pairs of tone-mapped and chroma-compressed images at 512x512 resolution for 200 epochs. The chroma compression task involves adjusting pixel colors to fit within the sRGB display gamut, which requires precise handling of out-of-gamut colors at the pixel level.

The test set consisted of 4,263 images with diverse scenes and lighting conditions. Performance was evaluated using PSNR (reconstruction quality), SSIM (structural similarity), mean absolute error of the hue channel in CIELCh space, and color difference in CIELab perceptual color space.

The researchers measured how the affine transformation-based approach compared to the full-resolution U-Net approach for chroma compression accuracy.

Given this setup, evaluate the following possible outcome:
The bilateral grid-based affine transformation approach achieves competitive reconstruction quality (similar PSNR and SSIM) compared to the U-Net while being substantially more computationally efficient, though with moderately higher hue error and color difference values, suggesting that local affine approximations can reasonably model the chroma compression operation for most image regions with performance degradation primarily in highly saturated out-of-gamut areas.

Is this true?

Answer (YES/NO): NO